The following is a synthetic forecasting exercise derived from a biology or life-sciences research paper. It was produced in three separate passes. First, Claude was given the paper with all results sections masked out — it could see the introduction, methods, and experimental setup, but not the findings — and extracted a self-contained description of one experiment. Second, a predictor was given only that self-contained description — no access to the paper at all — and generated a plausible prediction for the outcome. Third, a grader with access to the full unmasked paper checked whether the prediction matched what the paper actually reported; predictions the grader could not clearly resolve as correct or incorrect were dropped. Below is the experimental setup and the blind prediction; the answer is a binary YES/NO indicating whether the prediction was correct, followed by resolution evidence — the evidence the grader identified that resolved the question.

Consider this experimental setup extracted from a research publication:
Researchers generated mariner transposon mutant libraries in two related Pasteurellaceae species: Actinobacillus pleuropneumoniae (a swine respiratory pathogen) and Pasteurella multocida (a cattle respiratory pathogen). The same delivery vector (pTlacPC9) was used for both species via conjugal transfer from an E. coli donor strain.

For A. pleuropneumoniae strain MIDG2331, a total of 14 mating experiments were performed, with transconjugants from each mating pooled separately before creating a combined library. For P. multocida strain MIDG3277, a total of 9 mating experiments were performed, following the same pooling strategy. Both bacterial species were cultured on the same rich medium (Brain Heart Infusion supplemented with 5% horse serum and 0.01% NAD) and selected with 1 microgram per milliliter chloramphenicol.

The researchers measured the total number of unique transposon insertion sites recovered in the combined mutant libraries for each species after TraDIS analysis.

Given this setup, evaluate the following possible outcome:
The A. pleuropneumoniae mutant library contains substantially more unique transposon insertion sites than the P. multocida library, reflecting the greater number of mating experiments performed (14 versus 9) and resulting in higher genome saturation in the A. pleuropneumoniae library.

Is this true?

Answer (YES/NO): NO